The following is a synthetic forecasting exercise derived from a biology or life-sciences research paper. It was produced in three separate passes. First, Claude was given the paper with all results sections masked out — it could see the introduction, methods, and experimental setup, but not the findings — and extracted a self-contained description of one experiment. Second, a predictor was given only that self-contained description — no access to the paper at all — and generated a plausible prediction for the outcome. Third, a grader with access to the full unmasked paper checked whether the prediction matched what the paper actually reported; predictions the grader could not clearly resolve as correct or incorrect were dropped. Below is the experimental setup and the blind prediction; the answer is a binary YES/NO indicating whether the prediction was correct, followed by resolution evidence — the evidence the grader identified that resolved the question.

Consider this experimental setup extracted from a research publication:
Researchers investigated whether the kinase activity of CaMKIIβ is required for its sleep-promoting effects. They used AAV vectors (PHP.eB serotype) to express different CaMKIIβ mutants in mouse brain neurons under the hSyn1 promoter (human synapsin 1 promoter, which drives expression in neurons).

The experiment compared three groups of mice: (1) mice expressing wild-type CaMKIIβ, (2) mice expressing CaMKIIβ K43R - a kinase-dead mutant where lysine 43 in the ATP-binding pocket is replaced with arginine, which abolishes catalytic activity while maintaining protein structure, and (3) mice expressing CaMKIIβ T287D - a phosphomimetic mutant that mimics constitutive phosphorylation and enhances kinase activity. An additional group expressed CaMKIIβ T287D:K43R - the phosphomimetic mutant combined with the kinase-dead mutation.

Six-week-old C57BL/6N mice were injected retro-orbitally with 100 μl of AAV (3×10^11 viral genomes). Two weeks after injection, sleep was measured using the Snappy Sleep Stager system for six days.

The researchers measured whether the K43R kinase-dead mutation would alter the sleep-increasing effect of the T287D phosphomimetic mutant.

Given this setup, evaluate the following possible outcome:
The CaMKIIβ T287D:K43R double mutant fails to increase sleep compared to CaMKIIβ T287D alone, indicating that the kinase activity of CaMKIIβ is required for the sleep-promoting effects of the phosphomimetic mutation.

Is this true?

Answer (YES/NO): YES